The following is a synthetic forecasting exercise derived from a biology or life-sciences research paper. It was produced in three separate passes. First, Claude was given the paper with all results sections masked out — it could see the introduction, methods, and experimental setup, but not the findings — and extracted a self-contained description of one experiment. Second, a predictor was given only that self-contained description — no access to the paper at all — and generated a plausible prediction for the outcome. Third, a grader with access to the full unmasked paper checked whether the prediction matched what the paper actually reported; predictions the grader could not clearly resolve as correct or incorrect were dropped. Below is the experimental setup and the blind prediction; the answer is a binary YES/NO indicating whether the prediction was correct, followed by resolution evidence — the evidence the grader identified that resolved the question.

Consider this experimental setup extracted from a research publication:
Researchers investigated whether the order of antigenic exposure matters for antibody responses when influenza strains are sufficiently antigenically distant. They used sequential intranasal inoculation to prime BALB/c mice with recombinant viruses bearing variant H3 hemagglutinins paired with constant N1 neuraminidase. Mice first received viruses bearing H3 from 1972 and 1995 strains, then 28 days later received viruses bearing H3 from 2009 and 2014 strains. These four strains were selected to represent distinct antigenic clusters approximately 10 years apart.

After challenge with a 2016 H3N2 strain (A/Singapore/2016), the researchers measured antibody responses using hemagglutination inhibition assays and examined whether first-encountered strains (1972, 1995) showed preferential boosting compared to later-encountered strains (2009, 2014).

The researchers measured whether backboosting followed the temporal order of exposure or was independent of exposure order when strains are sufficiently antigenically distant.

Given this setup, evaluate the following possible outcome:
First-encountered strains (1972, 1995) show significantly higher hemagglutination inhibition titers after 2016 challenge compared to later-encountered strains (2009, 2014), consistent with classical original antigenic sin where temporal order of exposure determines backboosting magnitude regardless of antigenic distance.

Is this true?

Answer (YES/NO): NO